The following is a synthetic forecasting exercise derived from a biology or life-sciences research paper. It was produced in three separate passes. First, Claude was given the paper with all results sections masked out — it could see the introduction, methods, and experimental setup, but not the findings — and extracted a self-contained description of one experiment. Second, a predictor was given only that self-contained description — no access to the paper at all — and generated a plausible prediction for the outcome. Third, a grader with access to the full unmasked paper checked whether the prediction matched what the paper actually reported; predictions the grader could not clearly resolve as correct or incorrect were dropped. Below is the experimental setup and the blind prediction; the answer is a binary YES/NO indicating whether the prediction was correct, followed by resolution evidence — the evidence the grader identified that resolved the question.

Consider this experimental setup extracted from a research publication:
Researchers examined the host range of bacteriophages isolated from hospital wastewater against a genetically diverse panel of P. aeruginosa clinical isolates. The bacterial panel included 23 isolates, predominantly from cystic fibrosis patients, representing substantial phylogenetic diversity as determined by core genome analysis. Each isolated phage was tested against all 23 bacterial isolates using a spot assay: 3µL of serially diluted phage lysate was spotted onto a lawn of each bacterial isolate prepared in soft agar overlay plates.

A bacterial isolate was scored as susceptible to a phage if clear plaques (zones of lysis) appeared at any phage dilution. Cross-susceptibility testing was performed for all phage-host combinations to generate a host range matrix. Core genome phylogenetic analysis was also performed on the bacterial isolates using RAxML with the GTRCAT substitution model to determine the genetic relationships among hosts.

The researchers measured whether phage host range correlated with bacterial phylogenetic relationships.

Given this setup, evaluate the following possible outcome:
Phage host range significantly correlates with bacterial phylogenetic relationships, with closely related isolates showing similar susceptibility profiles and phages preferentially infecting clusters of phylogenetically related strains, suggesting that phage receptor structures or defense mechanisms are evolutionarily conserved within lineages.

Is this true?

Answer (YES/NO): NO